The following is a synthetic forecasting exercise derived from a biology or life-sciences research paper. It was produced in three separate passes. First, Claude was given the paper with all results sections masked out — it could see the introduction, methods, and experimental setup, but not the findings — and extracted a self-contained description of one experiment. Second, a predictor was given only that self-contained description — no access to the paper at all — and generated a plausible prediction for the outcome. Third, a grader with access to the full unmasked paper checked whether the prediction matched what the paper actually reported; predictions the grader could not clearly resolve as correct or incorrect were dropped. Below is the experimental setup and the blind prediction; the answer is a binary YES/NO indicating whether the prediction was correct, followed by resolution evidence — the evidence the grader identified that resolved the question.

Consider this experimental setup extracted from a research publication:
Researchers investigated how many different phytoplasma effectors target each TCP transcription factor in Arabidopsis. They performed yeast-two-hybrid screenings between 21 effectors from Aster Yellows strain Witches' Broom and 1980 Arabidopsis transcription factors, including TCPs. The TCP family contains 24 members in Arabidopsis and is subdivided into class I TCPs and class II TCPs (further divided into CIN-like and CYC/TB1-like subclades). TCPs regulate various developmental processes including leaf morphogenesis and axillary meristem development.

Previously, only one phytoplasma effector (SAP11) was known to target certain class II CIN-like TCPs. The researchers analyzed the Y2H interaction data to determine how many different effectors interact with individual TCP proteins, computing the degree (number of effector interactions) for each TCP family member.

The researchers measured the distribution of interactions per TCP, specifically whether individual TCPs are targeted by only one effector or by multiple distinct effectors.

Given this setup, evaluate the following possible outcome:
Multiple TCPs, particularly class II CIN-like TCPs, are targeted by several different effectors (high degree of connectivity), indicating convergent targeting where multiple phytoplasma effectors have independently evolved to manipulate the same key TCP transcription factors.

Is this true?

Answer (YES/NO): NO